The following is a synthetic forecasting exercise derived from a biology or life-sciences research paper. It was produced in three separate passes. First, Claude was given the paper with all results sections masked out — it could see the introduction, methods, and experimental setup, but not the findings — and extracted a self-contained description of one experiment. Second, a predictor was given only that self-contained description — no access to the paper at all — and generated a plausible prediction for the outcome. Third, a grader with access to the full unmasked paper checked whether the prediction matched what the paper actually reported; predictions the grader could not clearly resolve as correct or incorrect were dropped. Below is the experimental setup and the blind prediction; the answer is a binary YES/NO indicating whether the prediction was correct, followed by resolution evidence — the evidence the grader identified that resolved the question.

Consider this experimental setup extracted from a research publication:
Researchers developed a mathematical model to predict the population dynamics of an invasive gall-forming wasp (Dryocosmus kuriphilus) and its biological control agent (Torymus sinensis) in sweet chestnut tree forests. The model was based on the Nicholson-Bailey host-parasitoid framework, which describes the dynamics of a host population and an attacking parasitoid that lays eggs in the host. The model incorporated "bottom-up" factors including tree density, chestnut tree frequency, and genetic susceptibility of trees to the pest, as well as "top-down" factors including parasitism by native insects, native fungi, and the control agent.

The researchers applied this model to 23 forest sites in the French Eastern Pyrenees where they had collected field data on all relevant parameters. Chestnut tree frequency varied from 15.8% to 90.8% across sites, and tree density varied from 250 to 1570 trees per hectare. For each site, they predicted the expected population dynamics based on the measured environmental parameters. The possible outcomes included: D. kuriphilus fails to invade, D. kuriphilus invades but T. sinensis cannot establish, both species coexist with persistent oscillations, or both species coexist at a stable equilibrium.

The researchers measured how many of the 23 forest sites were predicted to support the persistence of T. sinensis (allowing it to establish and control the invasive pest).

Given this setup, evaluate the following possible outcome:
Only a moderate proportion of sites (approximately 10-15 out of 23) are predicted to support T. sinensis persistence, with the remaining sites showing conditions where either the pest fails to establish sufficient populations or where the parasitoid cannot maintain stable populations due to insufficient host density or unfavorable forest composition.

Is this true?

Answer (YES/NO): NO